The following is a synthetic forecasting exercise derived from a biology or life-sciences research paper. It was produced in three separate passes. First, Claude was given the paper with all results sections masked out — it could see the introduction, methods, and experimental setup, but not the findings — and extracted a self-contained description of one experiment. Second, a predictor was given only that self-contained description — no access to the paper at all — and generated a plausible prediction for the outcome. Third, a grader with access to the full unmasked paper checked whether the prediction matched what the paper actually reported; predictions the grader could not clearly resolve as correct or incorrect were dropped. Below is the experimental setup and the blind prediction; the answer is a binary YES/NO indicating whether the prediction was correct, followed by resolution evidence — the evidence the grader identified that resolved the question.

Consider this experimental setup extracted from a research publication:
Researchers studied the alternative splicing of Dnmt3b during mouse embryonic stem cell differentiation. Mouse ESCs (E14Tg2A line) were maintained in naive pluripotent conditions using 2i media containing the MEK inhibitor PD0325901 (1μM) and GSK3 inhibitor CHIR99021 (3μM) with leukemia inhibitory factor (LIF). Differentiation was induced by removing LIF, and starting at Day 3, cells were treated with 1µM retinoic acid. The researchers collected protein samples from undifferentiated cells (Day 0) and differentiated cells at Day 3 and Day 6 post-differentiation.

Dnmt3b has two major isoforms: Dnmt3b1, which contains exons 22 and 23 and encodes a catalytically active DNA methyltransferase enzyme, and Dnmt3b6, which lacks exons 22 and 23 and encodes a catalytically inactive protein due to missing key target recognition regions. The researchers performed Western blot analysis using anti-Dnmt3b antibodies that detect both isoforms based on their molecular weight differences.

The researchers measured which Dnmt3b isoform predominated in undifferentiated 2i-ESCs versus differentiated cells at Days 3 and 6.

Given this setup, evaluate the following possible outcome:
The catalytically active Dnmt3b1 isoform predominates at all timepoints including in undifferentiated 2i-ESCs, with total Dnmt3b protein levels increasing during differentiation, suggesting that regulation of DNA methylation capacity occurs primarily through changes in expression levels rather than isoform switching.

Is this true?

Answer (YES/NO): NO